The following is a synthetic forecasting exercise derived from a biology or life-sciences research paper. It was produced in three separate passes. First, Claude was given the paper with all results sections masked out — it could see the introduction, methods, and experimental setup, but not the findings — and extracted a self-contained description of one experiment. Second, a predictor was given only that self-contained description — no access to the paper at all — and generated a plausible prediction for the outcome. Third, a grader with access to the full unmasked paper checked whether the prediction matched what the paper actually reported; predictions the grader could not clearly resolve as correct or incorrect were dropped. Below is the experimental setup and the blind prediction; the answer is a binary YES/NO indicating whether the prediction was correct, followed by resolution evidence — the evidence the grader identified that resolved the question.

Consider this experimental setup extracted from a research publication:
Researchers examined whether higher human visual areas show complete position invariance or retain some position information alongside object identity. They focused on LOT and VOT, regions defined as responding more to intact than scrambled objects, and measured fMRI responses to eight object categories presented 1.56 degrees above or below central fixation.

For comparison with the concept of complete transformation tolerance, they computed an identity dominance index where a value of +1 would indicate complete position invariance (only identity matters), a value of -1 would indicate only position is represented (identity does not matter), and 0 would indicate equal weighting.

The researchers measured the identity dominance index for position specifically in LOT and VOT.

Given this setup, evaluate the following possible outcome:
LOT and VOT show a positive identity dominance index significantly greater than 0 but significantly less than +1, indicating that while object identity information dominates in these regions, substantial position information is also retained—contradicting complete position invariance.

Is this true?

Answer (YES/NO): NO